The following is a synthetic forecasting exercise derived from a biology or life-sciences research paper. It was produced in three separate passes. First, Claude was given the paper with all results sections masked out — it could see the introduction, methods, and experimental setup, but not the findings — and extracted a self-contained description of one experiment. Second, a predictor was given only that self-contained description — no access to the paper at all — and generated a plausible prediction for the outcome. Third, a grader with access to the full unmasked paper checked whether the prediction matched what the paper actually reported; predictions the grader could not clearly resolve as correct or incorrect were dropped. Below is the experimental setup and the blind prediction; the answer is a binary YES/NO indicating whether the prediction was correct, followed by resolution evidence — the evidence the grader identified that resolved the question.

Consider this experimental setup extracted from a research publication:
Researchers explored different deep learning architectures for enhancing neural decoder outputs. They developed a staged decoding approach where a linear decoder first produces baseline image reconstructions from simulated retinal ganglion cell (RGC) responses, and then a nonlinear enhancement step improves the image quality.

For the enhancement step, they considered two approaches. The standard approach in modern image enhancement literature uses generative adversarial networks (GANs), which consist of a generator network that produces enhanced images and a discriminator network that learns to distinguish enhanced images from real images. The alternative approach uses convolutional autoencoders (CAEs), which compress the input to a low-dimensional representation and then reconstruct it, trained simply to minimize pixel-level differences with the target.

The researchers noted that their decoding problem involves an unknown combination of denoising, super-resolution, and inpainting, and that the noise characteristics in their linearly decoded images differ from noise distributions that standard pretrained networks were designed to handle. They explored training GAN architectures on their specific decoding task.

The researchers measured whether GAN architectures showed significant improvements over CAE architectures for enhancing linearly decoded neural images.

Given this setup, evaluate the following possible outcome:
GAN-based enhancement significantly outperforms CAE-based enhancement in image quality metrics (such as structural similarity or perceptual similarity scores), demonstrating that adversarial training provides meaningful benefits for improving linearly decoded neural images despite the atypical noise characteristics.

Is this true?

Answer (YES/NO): NO